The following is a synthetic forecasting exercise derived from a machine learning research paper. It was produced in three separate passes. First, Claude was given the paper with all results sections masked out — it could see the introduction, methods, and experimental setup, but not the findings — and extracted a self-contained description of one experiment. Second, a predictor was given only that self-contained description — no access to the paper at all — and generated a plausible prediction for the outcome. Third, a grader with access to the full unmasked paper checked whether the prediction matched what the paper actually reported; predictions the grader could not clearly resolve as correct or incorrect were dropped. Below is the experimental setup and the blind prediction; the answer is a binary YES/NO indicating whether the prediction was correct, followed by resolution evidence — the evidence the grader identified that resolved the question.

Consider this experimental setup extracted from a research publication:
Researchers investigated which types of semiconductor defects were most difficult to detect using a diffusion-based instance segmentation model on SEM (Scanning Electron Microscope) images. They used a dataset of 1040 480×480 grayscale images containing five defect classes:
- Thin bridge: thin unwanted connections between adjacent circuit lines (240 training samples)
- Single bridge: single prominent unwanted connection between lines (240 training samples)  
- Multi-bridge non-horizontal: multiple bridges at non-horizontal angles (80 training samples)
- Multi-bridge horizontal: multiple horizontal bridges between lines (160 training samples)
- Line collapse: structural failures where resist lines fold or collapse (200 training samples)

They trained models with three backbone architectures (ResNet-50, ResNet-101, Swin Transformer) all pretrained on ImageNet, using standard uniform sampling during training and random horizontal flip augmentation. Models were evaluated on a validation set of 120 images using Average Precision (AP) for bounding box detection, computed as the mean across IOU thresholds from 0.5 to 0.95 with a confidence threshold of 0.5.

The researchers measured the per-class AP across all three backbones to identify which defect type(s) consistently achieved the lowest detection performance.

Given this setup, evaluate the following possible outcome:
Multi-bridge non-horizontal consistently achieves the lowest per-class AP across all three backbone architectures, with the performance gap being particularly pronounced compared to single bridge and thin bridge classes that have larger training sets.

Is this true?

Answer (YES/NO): NO